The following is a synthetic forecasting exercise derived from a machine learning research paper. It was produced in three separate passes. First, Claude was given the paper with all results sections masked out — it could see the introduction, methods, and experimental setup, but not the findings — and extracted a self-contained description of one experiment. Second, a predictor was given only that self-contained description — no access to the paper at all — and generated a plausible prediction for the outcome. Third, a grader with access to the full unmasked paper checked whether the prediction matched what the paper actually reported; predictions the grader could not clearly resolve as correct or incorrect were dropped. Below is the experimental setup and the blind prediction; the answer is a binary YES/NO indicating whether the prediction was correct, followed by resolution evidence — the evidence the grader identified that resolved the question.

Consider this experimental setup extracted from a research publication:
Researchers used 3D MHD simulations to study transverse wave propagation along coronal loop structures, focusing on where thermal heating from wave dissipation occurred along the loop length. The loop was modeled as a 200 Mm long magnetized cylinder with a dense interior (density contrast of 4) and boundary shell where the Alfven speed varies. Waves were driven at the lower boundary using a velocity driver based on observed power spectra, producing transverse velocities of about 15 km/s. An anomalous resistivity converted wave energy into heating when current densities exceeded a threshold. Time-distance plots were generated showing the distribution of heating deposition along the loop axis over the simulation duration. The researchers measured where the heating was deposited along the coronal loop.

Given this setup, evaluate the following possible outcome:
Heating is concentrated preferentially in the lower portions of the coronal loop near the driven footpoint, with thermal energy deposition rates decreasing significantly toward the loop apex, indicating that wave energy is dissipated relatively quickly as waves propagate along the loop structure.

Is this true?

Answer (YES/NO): NO